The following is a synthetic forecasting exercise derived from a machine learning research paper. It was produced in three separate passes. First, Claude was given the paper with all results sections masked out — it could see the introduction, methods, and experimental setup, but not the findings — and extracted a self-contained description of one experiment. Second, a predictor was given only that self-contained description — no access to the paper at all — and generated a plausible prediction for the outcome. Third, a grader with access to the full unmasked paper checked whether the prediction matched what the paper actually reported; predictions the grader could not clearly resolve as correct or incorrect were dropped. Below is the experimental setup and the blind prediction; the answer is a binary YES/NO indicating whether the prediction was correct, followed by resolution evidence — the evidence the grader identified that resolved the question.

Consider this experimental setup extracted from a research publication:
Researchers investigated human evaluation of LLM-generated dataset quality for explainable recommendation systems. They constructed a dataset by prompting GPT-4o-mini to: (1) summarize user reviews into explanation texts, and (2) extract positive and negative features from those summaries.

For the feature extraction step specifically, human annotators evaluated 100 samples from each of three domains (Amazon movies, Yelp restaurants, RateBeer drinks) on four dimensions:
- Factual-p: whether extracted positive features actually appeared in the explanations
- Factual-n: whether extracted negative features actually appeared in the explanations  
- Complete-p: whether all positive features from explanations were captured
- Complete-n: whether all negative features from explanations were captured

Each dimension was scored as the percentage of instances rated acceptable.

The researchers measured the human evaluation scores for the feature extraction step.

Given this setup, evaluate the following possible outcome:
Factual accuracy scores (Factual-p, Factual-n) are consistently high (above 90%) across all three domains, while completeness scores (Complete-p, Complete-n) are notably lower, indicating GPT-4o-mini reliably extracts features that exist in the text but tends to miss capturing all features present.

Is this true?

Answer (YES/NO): NO